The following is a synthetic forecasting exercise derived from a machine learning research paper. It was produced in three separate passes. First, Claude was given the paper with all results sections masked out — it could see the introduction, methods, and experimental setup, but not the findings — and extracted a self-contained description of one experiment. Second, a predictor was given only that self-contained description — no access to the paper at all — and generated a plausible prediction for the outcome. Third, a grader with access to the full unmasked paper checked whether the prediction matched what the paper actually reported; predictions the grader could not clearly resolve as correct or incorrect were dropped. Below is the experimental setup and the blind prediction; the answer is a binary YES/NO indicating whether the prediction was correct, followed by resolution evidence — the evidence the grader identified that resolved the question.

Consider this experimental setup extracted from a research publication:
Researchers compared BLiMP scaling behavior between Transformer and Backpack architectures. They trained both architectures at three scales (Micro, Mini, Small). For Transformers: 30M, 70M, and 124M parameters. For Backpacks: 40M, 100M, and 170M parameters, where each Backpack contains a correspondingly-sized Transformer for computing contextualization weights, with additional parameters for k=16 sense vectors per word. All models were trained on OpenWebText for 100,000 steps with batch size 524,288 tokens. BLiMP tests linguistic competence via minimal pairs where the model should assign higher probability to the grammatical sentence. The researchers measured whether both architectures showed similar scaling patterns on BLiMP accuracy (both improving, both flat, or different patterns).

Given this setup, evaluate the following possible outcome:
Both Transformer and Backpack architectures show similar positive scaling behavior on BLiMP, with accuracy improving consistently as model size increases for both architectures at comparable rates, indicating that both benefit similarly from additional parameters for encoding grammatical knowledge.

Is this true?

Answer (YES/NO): NO